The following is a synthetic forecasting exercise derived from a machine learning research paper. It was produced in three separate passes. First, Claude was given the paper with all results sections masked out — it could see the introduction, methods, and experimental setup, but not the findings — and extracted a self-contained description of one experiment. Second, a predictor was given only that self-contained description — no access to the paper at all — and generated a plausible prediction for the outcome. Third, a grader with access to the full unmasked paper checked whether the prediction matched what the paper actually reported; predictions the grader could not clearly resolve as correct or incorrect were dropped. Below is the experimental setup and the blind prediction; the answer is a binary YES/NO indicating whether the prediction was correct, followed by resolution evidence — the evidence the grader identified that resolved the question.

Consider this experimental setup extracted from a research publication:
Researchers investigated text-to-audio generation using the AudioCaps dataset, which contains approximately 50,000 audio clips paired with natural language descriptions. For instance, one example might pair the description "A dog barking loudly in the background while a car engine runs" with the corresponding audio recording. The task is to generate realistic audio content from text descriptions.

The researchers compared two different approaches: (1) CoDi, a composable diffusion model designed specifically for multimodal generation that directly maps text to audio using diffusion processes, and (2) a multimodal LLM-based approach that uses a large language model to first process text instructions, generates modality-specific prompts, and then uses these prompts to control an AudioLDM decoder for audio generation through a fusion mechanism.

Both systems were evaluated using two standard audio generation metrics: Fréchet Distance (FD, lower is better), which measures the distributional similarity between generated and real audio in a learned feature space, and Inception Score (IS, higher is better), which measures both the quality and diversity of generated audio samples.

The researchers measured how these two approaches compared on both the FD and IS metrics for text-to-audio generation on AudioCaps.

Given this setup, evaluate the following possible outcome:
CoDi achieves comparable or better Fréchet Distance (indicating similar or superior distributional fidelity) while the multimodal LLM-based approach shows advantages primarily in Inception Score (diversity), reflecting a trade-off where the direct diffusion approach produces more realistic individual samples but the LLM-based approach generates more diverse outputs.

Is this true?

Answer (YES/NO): YES